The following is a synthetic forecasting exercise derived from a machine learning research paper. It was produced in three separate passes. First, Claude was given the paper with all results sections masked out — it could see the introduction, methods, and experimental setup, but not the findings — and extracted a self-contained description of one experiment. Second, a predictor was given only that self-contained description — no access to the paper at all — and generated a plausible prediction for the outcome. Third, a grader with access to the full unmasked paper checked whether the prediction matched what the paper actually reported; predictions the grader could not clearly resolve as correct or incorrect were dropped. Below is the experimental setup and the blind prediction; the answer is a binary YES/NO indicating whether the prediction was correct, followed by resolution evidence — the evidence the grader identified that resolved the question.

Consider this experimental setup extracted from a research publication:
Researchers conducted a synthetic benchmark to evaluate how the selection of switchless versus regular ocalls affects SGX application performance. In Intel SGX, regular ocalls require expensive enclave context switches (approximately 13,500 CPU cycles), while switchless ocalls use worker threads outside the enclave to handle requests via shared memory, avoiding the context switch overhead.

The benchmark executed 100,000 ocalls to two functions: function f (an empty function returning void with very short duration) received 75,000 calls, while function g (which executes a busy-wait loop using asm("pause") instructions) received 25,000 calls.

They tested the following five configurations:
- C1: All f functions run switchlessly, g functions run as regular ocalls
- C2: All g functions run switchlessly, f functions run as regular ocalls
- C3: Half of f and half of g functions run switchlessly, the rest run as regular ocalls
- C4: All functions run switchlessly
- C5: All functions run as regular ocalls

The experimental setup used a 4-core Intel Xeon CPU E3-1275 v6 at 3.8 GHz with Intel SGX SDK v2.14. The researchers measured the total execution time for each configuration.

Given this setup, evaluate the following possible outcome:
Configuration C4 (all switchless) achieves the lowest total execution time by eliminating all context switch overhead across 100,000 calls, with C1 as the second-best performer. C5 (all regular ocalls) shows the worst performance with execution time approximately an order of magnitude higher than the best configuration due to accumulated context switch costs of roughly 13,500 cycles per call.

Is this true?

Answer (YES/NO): NO